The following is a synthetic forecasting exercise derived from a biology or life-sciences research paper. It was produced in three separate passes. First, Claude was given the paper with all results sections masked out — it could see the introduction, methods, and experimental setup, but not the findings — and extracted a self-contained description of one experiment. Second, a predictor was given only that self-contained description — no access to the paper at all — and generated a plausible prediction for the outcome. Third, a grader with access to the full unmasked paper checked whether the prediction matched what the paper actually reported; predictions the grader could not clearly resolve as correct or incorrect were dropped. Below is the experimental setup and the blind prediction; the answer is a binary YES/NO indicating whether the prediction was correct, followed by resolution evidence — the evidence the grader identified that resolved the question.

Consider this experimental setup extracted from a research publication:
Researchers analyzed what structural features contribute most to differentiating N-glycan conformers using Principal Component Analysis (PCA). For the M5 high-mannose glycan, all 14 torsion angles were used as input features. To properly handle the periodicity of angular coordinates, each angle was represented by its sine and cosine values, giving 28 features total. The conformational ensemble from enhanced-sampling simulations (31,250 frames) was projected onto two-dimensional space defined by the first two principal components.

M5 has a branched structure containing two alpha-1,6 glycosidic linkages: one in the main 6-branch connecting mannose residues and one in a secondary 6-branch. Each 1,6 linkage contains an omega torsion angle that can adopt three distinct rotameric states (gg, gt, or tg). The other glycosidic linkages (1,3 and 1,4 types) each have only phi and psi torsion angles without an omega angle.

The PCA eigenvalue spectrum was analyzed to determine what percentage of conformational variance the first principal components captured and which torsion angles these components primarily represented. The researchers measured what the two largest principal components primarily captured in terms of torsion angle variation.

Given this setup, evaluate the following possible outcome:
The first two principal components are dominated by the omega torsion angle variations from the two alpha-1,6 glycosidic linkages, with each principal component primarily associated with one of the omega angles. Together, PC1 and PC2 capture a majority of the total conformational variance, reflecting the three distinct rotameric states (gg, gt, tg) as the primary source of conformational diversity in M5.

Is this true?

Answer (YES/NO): NO